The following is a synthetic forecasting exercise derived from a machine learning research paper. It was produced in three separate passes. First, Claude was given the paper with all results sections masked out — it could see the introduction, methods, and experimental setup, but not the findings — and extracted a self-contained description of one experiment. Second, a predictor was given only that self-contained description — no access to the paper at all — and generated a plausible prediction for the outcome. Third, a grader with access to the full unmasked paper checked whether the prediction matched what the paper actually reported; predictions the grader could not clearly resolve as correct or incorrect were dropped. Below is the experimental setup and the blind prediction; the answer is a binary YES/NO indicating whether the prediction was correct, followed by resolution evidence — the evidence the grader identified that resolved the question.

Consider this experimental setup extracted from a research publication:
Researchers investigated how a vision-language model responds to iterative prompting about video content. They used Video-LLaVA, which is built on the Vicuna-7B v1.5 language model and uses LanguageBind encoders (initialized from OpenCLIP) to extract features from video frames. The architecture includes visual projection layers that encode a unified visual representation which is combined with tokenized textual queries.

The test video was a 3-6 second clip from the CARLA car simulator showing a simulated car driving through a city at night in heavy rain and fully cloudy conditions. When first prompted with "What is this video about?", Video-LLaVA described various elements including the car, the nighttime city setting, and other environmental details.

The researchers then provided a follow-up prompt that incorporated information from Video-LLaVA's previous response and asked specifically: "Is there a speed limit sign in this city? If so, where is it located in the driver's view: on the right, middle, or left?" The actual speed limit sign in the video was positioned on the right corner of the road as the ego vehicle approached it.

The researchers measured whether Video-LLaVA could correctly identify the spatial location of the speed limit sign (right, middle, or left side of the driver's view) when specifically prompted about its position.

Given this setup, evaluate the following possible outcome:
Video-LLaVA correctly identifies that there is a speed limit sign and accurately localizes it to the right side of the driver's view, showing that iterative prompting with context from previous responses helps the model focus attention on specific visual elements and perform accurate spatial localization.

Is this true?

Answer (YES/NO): YES